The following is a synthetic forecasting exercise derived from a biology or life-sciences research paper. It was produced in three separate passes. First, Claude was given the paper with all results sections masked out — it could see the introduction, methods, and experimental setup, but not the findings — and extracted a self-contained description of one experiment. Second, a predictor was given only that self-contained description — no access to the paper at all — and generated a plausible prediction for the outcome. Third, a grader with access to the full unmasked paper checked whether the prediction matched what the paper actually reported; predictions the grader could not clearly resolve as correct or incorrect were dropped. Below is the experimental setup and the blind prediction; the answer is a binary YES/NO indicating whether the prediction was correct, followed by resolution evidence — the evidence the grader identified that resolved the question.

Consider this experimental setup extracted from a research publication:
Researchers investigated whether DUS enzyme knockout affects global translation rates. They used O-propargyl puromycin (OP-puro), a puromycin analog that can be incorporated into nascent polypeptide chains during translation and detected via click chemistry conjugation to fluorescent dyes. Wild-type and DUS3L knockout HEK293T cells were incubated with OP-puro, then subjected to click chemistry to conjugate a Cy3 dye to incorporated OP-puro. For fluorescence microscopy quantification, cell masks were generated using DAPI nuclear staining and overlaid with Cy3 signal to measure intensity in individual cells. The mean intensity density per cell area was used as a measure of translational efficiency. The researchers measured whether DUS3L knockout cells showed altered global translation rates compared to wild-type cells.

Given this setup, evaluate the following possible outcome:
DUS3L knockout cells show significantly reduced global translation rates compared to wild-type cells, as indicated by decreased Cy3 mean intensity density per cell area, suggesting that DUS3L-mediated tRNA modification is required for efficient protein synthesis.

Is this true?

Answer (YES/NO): YES